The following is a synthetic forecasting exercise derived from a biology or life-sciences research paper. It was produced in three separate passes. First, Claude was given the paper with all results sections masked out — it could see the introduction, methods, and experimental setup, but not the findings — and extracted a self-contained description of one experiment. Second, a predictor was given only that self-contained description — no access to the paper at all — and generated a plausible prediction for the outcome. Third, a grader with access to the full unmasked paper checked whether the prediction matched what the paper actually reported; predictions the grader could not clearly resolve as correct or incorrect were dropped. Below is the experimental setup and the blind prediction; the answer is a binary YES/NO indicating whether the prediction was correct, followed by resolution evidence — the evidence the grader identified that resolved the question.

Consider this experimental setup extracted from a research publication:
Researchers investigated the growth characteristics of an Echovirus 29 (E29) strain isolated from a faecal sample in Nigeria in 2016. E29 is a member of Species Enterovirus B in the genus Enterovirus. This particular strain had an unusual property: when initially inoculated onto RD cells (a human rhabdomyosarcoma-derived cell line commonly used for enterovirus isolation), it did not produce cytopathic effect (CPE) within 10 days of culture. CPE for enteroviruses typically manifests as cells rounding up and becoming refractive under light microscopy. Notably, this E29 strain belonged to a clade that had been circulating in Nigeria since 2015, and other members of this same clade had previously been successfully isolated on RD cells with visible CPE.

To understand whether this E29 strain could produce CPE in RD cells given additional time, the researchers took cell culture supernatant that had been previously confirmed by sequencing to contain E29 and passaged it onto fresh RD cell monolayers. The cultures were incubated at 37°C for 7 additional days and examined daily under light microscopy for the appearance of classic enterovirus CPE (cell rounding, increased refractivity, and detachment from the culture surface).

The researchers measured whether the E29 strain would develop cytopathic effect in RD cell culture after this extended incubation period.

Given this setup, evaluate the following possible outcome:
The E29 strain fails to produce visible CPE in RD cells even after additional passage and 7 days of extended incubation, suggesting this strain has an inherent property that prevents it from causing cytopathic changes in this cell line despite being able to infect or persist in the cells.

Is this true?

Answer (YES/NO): NO